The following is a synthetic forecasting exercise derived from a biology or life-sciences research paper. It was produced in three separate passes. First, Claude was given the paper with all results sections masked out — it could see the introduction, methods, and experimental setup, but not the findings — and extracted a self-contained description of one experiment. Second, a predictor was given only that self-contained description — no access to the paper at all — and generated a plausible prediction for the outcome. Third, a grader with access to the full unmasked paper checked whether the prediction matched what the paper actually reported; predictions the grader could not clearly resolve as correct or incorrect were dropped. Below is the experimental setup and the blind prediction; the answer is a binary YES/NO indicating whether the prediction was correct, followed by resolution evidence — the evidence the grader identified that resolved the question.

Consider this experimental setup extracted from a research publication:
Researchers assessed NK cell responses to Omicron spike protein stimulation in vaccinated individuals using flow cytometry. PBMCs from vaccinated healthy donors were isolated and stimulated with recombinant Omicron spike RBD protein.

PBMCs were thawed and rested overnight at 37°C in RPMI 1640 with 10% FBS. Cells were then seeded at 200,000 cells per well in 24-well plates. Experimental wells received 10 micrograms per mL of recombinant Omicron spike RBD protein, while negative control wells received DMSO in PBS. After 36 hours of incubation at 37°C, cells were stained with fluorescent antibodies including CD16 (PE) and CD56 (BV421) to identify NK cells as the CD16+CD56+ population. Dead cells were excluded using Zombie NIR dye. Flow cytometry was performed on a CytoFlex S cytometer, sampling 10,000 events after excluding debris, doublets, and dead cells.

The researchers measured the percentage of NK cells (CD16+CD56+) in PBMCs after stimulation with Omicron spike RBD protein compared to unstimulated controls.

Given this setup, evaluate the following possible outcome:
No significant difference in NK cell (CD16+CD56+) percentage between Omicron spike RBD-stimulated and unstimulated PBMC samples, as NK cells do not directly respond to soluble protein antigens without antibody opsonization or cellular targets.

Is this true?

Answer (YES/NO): YES